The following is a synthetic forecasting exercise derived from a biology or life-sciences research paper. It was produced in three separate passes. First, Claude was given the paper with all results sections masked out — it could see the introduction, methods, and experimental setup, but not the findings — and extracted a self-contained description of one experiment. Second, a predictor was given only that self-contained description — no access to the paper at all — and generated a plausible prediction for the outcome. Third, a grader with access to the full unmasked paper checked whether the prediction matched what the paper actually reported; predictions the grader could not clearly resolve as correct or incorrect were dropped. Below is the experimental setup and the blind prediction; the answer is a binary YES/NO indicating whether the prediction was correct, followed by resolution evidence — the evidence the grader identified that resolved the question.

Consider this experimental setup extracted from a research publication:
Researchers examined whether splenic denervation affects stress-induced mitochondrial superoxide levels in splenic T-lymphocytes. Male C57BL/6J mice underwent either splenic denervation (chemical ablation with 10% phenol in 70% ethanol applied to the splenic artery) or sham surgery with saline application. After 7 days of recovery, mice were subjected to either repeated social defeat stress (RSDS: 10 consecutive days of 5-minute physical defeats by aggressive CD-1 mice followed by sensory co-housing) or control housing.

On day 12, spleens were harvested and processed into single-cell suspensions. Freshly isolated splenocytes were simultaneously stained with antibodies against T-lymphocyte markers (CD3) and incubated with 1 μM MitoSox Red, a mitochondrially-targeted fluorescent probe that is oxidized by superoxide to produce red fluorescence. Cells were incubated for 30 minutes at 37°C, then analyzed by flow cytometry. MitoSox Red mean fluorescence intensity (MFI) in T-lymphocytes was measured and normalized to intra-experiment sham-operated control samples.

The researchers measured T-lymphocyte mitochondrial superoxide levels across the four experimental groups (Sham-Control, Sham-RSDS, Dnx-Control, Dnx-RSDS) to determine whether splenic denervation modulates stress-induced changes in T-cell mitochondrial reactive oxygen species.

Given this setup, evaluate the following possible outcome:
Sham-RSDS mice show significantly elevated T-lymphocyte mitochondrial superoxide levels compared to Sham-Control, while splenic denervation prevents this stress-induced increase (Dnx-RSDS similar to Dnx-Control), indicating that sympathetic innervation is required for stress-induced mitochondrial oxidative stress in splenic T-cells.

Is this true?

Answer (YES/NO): YES